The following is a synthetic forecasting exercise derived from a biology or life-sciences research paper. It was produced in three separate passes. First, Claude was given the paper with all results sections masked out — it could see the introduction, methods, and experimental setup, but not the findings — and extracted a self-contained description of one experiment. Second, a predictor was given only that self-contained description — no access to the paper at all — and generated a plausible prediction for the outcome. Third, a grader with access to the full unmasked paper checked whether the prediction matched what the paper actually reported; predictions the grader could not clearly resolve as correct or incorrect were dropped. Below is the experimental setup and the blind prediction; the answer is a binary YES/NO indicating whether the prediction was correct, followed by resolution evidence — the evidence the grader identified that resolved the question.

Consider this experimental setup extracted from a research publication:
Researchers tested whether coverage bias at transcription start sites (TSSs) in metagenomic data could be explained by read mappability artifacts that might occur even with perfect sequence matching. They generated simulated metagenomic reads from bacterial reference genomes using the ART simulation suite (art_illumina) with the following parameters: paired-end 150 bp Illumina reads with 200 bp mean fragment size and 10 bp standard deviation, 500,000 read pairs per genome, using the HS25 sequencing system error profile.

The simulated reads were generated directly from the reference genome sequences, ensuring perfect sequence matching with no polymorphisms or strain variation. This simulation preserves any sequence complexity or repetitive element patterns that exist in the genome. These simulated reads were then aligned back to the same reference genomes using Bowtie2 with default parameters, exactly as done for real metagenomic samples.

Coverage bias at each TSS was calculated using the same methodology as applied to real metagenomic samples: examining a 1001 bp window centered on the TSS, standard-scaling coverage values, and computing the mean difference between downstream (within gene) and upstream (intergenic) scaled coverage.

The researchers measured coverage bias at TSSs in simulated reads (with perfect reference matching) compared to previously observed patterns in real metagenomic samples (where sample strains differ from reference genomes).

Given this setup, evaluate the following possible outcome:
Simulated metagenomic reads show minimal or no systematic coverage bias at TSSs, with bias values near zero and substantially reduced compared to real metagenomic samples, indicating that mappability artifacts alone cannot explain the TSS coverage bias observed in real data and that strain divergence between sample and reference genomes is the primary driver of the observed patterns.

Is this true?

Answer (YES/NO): YES